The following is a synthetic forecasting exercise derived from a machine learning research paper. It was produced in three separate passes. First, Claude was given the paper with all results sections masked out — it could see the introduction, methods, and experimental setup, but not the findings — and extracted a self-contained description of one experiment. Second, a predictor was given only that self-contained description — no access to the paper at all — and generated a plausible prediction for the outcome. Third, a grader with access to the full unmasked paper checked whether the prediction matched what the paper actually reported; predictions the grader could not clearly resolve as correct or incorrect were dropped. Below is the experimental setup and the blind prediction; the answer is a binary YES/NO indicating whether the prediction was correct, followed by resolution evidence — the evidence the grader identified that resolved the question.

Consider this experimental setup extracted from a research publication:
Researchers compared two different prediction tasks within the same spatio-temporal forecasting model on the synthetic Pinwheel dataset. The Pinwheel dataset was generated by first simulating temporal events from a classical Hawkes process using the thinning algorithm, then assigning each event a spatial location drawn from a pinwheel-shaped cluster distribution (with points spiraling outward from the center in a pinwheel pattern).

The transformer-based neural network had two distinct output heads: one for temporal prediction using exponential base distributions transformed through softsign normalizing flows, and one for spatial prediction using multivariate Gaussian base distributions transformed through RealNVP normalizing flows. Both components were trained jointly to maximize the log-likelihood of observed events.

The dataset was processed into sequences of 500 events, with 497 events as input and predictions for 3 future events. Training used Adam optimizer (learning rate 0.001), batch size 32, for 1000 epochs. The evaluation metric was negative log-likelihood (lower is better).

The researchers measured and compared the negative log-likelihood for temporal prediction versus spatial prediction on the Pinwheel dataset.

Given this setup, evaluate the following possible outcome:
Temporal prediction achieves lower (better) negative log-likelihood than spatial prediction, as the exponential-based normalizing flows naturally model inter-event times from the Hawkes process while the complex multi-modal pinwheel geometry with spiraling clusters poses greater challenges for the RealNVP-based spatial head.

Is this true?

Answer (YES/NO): YES